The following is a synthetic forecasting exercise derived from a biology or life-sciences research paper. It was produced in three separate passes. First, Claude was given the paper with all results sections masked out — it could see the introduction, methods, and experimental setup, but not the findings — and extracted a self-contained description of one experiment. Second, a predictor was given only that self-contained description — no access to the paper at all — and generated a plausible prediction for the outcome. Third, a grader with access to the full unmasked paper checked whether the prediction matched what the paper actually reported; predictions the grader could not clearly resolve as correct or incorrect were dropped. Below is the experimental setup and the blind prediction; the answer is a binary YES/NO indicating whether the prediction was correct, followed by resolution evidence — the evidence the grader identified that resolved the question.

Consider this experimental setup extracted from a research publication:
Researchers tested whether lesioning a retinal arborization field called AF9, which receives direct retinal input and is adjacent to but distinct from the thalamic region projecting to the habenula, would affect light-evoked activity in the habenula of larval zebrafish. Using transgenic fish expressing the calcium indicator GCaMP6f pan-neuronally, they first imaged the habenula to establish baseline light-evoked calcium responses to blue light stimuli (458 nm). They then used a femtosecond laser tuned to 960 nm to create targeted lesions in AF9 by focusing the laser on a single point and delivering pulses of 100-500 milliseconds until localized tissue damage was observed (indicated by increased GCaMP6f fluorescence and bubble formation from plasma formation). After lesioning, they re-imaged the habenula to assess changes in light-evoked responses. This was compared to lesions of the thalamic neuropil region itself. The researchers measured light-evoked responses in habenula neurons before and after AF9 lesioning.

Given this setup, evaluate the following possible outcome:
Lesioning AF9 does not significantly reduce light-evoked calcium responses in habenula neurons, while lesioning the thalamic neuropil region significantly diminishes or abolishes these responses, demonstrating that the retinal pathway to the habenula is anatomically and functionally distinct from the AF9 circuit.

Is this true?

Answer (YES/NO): YES